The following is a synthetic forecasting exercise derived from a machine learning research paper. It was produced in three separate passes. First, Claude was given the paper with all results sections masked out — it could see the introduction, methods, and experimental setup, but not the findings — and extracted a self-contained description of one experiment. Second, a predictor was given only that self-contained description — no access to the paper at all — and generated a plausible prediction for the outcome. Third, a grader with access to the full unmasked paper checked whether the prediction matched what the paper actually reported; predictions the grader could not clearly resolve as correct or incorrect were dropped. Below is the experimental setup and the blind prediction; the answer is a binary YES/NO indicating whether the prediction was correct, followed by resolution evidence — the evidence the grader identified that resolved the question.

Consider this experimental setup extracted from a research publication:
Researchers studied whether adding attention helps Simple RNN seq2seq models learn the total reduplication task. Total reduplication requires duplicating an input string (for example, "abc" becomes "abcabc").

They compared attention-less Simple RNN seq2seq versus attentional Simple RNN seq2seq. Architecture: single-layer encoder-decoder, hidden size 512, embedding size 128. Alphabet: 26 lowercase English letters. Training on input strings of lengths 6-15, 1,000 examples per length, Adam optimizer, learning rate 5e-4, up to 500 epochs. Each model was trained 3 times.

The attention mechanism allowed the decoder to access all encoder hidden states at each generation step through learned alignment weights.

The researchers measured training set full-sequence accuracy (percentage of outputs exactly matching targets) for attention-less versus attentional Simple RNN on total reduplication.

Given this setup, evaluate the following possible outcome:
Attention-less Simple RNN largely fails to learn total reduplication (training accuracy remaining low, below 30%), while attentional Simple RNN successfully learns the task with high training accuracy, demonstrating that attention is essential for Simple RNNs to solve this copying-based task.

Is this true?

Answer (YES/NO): YES